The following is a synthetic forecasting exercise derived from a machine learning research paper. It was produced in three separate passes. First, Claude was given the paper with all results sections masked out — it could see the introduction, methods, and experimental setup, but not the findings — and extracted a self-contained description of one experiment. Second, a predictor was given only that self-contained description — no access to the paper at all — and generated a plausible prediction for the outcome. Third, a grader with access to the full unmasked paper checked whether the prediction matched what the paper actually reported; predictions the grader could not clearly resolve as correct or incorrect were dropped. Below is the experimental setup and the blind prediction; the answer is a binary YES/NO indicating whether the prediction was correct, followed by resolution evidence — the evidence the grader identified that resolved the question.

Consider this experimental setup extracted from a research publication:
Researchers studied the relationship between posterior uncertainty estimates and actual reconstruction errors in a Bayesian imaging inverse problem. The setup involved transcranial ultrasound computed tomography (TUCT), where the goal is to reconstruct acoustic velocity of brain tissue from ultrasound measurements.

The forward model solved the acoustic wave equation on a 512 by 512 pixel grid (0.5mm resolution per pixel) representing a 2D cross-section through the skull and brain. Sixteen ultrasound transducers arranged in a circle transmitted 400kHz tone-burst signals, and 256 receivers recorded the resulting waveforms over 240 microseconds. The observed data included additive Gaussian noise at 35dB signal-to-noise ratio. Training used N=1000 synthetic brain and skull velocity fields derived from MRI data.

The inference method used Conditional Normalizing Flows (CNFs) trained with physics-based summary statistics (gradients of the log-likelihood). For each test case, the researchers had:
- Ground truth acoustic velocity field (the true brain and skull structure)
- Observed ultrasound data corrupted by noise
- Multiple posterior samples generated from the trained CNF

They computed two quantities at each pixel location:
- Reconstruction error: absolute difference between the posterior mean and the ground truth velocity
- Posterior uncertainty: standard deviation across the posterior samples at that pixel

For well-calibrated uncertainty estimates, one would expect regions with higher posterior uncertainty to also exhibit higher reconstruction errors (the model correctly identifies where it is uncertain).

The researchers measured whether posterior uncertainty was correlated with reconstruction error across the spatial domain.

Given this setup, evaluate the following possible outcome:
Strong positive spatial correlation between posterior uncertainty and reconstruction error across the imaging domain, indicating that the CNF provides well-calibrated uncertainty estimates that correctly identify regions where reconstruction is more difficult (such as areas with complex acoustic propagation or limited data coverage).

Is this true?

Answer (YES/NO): YES